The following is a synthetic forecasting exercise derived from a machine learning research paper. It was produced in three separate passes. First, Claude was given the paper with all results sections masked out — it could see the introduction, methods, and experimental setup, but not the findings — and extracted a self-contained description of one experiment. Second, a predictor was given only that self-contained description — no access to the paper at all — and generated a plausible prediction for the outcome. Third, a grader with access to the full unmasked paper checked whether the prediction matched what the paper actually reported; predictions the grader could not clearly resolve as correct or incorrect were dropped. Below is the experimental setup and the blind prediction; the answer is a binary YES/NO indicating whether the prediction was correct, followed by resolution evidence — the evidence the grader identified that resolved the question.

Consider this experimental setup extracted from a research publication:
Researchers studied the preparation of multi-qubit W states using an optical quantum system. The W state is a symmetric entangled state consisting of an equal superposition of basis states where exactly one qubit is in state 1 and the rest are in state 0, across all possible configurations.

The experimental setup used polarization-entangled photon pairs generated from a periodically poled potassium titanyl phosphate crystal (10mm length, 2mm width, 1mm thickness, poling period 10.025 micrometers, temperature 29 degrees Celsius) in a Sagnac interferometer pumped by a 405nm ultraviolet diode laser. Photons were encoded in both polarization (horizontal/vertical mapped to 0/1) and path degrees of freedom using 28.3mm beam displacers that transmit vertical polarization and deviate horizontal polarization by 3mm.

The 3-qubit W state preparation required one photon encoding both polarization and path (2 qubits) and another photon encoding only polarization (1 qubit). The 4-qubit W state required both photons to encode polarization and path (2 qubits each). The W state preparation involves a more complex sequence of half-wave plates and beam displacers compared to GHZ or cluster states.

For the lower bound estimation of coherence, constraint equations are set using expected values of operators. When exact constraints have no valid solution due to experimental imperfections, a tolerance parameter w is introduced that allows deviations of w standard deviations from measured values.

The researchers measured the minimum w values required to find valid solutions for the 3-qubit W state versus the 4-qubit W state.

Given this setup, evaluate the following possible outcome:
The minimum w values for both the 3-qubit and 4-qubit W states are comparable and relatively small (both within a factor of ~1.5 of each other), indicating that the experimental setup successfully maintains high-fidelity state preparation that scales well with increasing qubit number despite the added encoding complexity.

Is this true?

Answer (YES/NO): NO